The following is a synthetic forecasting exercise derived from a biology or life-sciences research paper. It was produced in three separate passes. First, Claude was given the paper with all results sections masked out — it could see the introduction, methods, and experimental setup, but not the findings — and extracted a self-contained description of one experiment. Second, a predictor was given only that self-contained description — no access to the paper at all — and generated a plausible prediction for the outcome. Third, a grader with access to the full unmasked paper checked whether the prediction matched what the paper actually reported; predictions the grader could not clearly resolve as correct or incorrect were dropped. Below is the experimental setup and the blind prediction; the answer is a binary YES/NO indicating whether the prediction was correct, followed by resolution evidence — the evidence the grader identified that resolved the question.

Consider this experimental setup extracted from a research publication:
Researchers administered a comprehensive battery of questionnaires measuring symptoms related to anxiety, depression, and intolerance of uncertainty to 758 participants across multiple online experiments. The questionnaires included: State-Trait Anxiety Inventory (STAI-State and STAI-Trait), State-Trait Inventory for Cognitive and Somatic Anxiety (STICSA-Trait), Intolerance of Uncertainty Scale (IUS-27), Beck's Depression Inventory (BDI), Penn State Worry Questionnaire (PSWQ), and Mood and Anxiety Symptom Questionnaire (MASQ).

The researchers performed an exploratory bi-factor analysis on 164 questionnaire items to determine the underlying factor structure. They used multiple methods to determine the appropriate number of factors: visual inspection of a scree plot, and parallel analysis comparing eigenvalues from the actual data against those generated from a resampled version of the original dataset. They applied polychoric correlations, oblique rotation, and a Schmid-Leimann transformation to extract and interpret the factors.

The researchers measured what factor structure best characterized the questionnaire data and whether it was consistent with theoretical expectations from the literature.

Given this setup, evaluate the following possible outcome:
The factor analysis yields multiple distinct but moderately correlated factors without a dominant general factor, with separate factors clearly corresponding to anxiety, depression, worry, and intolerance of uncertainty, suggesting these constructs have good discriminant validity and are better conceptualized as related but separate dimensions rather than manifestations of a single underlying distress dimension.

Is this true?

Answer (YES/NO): NO